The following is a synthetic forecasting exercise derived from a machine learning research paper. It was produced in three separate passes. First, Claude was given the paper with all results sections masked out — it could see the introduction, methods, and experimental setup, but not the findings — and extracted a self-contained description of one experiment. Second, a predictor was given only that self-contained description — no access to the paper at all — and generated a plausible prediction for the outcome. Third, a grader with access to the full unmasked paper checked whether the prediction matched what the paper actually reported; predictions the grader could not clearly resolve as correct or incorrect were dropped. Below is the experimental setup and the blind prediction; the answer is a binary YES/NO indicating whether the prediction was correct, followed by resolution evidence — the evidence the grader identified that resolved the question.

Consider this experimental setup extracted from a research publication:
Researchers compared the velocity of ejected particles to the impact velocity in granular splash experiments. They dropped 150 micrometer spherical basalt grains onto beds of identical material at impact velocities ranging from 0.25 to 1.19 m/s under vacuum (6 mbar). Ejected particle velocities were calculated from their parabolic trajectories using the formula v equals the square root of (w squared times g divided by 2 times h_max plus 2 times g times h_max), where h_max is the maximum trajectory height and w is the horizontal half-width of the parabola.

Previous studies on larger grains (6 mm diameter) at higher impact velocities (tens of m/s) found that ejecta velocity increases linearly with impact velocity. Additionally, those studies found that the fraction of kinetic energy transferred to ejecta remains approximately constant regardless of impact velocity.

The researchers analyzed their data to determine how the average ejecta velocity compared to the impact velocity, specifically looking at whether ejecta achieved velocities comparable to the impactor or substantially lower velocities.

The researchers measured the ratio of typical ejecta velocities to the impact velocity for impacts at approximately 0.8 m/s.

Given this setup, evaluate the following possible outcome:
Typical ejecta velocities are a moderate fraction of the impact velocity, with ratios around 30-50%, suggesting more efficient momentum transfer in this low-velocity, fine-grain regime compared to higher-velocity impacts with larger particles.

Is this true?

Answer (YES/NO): NO